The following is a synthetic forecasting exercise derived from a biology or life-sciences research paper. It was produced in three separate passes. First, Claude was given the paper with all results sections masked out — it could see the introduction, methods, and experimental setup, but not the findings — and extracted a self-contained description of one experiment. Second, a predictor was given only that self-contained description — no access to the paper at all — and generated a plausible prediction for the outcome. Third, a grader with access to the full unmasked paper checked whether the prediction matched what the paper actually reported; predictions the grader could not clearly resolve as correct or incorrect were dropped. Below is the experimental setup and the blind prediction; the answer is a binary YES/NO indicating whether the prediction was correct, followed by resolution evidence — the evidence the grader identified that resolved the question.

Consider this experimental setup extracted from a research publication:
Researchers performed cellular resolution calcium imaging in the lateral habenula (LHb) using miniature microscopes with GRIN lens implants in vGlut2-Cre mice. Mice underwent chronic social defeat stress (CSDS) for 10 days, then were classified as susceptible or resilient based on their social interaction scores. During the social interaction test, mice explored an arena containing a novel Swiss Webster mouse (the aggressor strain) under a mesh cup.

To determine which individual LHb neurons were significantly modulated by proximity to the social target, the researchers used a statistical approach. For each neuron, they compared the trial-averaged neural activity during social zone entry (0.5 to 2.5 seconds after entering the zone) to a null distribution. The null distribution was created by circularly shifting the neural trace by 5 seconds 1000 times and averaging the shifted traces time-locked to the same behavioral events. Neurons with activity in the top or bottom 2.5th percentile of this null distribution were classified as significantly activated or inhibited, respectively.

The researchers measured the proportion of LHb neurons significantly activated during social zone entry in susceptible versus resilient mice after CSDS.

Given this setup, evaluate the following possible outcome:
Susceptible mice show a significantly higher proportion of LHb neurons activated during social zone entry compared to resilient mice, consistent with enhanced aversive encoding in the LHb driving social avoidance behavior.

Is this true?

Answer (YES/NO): YES